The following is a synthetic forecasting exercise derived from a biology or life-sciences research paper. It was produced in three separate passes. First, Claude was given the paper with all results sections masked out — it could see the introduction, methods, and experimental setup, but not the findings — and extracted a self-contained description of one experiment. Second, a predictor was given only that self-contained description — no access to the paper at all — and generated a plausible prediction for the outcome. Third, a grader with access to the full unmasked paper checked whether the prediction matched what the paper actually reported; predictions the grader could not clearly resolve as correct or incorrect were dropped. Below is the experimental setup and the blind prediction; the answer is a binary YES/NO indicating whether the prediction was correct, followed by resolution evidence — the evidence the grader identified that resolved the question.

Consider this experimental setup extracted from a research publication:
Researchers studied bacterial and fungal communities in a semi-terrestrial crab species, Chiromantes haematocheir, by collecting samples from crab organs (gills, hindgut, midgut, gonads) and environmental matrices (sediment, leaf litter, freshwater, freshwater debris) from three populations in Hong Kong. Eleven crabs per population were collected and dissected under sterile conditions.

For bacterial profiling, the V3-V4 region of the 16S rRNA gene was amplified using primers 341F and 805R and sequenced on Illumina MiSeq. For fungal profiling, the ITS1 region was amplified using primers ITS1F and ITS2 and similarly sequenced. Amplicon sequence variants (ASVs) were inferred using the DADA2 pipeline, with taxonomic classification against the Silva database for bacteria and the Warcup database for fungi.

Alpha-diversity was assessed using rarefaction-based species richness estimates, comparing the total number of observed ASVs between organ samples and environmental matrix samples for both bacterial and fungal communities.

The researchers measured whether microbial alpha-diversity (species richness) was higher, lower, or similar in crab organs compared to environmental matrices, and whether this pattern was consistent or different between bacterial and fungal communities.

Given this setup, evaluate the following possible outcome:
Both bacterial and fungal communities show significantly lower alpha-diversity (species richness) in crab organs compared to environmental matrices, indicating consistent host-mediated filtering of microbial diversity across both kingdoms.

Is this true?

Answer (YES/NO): NO